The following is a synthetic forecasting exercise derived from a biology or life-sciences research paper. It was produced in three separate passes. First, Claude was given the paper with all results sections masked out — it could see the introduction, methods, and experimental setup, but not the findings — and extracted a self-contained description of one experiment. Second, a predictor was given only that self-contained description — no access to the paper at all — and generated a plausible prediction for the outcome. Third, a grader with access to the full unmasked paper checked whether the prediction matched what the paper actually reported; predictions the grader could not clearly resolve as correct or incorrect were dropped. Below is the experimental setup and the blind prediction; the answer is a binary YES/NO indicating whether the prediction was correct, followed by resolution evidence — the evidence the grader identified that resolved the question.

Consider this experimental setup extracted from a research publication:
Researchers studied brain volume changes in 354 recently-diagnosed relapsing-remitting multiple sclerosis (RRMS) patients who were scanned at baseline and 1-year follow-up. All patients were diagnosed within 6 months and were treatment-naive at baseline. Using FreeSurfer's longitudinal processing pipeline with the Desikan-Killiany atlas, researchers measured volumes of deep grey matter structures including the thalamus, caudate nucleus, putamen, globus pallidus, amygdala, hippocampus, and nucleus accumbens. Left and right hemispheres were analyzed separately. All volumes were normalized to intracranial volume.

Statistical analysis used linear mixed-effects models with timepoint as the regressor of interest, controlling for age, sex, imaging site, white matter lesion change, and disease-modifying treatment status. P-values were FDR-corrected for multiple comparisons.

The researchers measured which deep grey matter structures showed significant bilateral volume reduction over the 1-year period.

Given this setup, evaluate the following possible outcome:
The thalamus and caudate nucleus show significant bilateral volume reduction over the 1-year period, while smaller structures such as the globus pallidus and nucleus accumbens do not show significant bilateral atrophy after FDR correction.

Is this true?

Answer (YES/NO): NO